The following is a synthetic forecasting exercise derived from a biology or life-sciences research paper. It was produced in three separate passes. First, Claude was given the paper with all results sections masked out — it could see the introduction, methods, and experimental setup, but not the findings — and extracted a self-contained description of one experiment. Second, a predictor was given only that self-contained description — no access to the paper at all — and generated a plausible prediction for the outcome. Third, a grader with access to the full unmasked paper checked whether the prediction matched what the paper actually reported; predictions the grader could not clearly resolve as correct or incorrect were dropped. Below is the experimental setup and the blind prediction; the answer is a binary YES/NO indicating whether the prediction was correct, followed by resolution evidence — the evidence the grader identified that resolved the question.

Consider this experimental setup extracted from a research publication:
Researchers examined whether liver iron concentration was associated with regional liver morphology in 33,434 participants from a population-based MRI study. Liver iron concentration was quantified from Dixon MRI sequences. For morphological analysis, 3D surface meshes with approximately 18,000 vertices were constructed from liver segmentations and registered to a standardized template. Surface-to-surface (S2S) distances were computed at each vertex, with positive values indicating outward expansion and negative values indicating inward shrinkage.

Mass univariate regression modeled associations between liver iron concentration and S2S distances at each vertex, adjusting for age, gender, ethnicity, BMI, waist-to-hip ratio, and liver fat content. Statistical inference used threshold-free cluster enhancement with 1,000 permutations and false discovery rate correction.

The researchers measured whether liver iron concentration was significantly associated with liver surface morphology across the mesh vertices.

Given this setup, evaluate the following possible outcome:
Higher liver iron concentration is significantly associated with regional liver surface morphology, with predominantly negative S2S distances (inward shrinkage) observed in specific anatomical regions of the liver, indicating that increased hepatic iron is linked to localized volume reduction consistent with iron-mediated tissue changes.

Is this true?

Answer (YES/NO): NO